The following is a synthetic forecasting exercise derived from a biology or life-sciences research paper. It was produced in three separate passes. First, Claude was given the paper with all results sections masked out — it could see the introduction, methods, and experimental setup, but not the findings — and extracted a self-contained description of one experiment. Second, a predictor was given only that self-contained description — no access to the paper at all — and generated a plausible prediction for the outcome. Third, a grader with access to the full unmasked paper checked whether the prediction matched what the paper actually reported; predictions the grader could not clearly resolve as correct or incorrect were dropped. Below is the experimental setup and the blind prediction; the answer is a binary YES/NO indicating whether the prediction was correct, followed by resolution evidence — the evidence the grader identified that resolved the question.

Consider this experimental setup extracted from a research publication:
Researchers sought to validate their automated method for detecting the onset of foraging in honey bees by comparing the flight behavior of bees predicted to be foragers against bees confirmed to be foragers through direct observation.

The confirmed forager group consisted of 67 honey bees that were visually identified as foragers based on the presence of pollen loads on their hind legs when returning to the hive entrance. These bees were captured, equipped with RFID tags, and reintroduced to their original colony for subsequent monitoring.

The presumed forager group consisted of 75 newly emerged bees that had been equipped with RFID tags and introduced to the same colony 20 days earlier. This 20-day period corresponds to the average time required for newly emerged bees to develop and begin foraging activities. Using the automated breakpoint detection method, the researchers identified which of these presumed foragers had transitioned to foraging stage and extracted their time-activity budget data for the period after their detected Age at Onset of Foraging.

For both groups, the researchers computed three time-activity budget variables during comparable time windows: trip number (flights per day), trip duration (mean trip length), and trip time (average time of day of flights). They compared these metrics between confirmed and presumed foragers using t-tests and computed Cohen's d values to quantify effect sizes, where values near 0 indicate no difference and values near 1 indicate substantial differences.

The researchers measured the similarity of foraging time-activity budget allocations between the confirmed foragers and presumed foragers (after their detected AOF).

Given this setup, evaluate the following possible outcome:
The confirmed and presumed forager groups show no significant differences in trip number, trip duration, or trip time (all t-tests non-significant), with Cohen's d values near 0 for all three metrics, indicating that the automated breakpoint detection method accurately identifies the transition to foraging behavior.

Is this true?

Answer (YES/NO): NO